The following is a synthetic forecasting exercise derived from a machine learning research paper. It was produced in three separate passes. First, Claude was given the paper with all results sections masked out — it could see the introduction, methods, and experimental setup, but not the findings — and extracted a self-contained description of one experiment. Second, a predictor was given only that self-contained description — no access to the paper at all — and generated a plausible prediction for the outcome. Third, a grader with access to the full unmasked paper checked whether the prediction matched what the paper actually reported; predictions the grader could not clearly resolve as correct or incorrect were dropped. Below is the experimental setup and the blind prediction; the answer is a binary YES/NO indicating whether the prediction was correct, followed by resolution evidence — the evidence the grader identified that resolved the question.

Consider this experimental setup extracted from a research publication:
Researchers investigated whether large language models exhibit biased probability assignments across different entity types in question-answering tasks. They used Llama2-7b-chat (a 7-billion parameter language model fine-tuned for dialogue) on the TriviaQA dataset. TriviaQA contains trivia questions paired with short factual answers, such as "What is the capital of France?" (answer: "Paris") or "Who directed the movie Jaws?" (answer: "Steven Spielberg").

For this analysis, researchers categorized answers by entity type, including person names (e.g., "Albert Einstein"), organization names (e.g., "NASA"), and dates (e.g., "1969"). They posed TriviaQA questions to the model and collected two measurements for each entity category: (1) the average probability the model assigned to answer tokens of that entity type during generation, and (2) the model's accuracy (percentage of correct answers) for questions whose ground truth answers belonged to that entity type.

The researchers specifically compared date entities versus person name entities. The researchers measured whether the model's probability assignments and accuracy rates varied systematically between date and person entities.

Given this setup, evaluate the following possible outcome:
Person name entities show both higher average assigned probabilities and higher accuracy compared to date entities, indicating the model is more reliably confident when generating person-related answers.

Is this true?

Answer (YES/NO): NO